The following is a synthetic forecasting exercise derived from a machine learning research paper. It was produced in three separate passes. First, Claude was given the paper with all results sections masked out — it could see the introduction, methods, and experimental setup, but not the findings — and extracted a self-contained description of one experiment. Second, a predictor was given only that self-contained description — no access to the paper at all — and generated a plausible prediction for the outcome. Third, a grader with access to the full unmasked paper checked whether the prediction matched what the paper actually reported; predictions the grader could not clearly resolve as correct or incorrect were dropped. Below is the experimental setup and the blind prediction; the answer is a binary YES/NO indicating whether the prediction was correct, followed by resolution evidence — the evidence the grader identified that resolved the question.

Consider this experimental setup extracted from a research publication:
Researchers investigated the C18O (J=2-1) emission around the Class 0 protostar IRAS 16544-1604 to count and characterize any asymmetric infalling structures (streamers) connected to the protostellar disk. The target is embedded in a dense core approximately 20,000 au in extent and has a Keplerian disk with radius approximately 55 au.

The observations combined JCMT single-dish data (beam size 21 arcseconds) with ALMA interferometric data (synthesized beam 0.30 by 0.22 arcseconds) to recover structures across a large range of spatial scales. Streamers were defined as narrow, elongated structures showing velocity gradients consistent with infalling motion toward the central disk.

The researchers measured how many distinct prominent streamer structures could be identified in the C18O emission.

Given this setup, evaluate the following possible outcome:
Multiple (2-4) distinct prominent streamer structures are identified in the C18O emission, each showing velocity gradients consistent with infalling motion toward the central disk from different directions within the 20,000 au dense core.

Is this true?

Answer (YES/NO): YES